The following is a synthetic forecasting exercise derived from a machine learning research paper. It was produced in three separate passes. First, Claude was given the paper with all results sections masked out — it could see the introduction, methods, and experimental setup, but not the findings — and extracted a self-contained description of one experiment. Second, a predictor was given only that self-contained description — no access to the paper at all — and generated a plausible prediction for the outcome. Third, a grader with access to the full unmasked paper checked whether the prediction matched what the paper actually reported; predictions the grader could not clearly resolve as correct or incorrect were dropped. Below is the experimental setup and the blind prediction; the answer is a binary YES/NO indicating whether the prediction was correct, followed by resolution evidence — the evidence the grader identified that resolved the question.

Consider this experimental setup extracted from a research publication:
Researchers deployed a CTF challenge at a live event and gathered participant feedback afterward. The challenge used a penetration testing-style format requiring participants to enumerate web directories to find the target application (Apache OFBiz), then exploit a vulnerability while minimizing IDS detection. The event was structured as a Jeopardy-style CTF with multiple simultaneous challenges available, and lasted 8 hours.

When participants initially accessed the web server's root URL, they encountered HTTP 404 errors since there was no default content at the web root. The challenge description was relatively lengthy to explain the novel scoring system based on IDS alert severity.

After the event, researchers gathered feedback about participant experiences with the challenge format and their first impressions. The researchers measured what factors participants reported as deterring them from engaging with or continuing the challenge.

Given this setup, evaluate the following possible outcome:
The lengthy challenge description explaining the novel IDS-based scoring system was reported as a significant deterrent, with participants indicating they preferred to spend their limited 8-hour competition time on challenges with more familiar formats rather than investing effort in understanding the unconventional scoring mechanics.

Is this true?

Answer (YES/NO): NO